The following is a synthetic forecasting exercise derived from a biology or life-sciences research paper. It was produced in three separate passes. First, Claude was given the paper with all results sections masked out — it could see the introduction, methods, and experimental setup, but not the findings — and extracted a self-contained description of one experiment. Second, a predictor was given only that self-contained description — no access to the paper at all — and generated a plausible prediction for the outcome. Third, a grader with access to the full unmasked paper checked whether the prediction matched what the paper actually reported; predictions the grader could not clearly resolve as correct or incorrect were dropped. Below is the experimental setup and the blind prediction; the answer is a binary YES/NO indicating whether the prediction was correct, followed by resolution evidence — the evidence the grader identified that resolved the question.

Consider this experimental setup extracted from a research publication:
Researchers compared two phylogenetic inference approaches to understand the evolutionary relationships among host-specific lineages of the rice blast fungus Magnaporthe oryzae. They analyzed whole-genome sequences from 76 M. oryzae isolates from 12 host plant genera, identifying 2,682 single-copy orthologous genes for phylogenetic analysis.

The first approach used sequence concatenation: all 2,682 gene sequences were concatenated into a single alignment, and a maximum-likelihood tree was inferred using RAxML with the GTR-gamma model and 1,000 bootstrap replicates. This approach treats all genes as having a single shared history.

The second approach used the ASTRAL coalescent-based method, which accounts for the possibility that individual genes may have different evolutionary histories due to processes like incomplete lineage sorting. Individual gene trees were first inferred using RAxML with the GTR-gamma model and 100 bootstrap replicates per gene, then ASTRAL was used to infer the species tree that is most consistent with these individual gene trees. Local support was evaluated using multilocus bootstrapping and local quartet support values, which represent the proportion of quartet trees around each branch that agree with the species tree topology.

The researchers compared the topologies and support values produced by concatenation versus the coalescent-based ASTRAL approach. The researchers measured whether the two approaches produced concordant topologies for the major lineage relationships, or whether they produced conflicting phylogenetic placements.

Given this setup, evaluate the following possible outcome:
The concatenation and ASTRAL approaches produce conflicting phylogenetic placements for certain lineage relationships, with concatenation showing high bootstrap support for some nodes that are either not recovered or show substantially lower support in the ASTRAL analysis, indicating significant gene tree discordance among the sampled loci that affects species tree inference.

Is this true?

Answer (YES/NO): NO